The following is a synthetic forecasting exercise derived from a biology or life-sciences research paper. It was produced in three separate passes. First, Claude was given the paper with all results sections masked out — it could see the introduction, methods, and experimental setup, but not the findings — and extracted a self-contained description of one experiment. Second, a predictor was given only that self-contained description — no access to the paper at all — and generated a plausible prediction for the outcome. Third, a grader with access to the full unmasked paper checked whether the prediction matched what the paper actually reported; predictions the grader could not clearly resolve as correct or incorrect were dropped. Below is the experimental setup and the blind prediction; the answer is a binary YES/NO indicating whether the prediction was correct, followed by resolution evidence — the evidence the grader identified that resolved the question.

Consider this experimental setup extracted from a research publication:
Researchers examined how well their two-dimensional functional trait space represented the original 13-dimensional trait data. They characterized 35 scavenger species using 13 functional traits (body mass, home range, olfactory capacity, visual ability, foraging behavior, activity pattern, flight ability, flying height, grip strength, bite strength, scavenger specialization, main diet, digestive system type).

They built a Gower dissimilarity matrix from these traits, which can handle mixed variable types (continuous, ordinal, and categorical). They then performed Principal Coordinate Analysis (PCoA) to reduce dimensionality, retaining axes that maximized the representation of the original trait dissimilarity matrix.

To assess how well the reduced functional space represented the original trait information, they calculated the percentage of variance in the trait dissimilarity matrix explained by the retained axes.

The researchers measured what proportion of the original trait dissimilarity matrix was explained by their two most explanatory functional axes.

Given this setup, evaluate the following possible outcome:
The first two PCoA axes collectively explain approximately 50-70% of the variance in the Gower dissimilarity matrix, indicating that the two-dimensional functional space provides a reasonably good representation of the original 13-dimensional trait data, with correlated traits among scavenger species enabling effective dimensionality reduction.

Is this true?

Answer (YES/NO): NO